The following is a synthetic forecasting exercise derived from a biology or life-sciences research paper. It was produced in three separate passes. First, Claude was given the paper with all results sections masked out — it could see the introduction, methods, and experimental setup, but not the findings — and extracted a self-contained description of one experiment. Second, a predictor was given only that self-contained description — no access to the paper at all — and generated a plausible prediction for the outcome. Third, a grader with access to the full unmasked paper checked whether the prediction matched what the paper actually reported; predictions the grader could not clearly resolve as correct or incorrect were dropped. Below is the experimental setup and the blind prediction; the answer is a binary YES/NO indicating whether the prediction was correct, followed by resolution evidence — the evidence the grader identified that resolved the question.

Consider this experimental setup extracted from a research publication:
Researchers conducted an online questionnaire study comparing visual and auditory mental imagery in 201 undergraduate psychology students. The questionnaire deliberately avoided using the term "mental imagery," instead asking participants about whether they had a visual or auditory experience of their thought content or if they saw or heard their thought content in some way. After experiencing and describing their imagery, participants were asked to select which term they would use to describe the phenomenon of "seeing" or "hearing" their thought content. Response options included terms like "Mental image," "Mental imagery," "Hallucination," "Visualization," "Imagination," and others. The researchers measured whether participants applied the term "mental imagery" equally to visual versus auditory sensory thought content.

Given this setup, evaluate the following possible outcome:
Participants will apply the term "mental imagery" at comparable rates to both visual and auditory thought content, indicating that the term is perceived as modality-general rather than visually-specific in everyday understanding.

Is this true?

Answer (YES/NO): NO